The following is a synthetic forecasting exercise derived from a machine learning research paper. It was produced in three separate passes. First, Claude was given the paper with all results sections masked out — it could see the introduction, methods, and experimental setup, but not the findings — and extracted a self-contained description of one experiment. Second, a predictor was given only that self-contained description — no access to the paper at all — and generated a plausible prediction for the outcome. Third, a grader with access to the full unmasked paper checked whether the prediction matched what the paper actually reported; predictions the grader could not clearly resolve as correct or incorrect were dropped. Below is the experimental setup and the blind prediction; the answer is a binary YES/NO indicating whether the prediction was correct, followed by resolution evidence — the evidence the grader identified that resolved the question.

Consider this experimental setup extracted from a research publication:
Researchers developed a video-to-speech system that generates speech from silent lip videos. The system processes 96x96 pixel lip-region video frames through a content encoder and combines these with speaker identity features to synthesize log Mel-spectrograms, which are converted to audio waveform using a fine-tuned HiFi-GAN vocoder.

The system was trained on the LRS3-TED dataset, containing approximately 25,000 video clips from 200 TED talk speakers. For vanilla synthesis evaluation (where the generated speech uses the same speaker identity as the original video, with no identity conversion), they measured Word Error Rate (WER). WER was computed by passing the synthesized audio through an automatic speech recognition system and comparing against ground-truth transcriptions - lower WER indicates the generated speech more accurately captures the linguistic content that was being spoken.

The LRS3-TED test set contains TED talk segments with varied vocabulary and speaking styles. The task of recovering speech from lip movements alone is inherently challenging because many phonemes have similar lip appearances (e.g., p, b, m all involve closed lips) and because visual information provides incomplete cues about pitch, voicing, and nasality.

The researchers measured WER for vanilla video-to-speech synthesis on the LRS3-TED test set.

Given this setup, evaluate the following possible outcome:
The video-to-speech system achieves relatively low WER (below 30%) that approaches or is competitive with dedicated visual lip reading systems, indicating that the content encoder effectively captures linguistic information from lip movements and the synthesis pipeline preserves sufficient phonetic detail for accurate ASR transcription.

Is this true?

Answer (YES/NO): NO